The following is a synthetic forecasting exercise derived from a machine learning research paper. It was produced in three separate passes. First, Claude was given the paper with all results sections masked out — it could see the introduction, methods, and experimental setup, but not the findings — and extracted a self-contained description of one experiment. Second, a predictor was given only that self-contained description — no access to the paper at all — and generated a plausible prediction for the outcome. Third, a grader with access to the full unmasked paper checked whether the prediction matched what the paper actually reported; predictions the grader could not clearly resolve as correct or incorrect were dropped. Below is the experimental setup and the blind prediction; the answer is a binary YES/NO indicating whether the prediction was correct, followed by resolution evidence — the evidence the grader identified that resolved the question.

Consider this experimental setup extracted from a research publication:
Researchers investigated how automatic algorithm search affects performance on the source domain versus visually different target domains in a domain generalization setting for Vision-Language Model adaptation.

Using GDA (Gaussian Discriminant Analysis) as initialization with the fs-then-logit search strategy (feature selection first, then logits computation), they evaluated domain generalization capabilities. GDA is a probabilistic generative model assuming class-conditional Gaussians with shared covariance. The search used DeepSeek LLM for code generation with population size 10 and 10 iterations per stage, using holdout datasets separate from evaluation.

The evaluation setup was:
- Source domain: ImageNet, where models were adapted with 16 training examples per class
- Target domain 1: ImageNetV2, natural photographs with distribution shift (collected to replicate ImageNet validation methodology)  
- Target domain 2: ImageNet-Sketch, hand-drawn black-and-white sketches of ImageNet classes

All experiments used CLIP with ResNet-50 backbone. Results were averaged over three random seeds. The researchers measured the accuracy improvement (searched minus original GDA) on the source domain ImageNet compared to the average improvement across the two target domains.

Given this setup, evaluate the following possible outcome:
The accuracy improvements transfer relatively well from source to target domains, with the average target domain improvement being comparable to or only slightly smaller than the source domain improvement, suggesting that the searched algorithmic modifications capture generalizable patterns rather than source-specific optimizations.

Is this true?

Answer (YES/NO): NO